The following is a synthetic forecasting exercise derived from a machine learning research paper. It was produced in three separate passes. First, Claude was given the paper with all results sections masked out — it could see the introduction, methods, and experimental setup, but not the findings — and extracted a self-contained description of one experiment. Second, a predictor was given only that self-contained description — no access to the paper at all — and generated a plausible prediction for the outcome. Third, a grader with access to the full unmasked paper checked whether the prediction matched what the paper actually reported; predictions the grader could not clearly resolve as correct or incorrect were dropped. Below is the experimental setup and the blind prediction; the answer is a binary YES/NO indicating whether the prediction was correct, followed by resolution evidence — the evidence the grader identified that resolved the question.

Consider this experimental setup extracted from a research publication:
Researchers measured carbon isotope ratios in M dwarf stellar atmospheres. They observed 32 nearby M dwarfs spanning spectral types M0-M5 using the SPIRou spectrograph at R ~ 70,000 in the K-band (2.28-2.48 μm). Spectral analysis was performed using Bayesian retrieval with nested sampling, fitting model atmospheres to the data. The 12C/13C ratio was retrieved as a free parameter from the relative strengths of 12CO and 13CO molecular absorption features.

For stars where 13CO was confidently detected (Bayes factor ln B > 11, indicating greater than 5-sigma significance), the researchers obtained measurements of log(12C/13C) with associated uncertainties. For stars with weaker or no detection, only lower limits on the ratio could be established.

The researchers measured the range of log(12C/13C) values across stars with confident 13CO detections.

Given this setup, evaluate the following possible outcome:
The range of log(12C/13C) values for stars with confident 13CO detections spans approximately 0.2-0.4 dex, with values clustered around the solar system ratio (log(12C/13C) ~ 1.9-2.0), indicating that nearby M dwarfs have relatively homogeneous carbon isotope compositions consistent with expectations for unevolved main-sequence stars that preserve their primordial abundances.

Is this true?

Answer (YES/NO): NO